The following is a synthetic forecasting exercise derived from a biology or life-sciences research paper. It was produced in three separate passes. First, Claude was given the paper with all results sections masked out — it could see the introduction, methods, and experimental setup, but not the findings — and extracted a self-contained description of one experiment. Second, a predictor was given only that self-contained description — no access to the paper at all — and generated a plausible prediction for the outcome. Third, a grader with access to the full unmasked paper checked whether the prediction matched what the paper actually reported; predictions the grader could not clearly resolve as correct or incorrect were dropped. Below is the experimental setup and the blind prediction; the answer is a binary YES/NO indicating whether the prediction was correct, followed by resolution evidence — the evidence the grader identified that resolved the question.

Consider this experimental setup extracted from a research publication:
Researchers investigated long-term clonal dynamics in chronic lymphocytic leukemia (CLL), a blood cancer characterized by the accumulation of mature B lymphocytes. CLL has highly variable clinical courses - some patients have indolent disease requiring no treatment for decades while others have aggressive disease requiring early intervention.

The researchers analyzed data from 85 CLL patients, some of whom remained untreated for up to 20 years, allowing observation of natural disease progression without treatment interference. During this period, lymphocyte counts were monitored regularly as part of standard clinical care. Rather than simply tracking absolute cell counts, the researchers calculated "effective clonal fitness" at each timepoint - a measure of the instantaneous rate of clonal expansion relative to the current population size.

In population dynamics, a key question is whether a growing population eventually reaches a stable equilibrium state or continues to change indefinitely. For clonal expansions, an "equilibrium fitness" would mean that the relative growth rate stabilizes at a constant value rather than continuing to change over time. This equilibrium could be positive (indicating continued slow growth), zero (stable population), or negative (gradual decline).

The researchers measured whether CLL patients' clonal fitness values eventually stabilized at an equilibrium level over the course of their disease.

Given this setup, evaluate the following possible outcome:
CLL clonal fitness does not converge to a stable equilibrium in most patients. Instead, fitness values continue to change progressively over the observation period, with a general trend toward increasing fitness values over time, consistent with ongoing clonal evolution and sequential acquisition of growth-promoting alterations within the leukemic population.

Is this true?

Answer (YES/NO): NO